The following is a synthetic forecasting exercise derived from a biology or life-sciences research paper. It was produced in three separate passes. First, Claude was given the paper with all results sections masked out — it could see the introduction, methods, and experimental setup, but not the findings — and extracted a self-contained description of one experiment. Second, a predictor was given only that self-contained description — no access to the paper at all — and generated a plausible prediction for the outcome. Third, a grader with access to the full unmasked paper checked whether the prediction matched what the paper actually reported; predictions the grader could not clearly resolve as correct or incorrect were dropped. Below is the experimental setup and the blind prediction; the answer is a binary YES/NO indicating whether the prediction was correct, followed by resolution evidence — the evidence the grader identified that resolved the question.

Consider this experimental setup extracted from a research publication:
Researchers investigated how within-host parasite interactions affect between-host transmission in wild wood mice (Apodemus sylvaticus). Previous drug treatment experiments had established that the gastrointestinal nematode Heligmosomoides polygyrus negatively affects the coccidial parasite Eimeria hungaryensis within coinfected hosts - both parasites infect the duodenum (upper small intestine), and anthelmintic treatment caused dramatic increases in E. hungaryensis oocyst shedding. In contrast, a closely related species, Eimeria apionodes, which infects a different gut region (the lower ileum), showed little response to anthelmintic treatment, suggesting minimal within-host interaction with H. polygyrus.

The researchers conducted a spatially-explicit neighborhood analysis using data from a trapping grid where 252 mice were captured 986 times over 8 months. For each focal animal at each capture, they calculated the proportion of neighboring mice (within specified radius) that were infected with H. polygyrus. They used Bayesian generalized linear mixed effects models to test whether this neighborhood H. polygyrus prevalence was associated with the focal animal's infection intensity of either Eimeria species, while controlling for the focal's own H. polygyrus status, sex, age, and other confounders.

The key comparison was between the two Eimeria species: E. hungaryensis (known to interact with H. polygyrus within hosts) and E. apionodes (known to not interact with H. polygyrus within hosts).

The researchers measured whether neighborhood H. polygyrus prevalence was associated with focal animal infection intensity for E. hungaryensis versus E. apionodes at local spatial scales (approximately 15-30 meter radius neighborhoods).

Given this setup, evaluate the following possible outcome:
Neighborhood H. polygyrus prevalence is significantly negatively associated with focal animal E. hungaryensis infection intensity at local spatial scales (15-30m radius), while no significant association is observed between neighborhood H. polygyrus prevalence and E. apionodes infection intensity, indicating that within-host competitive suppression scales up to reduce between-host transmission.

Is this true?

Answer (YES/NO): YES